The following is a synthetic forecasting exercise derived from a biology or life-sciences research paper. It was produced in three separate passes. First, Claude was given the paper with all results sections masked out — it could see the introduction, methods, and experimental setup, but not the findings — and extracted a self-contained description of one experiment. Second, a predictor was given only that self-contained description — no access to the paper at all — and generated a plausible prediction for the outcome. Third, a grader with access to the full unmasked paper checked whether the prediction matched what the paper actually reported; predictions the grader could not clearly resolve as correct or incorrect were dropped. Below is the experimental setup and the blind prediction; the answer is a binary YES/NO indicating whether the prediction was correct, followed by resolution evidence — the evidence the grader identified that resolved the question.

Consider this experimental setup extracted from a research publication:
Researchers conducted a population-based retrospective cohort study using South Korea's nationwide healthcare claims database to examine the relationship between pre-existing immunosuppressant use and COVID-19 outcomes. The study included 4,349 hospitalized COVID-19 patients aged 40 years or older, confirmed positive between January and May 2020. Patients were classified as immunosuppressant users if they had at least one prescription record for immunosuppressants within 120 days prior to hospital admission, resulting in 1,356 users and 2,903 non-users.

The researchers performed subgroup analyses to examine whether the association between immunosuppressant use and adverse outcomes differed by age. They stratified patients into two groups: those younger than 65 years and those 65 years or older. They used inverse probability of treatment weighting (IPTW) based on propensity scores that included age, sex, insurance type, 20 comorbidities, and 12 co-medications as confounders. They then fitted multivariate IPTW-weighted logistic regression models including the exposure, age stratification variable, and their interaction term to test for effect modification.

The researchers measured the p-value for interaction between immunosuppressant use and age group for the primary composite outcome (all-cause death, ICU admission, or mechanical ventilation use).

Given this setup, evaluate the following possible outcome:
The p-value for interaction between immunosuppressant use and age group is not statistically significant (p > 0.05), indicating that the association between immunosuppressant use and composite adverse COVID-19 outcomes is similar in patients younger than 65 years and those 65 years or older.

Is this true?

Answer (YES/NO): YES